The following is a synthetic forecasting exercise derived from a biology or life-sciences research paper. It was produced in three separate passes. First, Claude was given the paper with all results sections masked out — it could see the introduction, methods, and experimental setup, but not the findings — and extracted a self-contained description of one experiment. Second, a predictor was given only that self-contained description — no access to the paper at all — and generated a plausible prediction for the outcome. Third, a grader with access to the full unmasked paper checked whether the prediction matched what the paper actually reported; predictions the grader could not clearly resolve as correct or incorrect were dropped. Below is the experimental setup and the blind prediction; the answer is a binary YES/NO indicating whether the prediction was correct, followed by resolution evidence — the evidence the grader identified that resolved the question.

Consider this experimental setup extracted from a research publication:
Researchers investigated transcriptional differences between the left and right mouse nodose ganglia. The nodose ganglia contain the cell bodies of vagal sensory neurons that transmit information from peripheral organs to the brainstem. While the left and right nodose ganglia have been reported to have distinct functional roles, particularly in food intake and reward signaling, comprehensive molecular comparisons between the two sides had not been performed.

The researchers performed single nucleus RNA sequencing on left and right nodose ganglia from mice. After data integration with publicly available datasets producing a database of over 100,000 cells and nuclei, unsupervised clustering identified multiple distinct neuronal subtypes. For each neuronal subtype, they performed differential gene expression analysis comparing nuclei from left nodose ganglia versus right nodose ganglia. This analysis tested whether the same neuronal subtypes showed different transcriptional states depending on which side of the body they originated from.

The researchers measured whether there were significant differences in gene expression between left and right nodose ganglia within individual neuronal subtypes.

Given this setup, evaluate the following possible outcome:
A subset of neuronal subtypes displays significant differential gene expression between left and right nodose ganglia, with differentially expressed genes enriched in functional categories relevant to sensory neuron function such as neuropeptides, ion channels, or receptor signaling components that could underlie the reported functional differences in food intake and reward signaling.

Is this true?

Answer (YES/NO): NO